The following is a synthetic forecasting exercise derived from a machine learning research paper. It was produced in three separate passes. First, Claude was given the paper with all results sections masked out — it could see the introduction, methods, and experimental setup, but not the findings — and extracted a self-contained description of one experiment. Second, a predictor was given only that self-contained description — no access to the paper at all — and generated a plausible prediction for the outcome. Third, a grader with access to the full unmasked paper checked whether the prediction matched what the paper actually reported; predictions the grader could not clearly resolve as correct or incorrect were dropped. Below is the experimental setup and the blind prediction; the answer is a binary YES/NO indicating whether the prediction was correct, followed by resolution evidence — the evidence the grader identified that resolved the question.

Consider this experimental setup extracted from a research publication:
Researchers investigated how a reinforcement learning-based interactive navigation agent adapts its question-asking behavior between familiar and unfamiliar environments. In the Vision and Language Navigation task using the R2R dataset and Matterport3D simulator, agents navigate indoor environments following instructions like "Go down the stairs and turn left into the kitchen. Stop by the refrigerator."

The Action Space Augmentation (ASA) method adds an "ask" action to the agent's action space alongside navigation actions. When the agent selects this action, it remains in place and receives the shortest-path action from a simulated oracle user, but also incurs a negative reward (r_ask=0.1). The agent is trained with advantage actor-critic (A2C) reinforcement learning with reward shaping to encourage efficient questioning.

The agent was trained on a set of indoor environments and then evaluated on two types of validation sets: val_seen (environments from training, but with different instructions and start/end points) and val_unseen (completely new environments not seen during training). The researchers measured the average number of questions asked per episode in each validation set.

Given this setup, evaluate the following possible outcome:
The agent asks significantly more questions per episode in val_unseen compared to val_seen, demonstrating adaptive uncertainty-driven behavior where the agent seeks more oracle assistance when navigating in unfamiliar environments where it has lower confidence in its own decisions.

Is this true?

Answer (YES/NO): YES